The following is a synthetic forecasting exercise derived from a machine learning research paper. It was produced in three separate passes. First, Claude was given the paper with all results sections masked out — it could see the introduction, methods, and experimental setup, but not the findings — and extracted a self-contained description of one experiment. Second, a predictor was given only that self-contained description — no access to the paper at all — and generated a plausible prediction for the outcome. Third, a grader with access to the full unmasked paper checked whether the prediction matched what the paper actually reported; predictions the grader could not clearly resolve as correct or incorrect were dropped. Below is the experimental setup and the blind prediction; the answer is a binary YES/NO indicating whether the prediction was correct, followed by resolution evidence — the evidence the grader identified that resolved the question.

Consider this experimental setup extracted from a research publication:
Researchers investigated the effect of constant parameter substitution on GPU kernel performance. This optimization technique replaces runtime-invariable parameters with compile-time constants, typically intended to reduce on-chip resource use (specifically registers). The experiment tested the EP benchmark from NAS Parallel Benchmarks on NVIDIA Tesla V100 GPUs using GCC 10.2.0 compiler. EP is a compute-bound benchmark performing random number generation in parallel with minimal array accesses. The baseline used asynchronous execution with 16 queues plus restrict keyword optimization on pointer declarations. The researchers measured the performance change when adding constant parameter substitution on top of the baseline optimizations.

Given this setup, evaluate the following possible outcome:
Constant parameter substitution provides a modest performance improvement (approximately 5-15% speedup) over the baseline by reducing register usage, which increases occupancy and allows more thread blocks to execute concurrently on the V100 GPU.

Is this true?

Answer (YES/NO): NO